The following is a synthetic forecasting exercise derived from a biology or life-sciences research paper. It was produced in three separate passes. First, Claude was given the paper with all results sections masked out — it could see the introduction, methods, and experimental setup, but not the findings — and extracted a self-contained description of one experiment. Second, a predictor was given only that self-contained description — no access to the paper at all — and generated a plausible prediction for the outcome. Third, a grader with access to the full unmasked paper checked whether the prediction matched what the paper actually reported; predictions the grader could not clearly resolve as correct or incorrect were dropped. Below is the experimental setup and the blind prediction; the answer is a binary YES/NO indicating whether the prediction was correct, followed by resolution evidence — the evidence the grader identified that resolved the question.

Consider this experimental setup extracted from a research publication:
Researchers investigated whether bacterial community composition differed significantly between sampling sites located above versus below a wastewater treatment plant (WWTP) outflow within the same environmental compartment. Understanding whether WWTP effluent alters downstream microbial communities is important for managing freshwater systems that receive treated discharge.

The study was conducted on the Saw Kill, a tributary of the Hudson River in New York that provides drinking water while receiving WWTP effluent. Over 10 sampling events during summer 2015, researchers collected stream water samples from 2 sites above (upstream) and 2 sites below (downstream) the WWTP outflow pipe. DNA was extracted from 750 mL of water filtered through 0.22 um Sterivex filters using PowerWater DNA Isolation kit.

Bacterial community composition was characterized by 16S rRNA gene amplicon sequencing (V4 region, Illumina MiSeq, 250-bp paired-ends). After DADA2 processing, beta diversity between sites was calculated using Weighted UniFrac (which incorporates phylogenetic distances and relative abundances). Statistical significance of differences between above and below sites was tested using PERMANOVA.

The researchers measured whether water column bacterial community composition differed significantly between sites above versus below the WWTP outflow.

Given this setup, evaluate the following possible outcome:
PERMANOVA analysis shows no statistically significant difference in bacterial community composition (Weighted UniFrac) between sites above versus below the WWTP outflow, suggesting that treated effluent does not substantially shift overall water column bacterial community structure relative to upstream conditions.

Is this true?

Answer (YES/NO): YES